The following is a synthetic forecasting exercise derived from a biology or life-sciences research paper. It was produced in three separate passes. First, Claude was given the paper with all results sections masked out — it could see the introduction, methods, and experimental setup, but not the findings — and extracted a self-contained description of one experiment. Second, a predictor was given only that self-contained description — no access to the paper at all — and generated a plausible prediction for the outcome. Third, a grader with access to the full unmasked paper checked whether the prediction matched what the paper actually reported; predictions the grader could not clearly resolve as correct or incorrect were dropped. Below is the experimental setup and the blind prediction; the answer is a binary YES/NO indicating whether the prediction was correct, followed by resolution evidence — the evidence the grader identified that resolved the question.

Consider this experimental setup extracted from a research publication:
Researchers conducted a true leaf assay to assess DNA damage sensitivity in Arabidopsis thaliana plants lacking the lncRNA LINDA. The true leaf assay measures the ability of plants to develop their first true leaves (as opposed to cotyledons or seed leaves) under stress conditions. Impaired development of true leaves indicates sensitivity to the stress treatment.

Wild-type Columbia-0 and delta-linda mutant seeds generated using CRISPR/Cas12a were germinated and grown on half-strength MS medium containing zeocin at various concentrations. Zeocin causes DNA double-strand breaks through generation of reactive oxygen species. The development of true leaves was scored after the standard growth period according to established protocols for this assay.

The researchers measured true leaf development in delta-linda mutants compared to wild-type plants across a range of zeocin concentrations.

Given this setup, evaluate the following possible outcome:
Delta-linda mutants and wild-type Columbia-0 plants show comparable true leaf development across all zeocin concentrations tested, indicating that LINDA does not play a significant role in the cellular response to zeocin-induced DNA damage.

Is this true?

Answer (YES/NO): NO